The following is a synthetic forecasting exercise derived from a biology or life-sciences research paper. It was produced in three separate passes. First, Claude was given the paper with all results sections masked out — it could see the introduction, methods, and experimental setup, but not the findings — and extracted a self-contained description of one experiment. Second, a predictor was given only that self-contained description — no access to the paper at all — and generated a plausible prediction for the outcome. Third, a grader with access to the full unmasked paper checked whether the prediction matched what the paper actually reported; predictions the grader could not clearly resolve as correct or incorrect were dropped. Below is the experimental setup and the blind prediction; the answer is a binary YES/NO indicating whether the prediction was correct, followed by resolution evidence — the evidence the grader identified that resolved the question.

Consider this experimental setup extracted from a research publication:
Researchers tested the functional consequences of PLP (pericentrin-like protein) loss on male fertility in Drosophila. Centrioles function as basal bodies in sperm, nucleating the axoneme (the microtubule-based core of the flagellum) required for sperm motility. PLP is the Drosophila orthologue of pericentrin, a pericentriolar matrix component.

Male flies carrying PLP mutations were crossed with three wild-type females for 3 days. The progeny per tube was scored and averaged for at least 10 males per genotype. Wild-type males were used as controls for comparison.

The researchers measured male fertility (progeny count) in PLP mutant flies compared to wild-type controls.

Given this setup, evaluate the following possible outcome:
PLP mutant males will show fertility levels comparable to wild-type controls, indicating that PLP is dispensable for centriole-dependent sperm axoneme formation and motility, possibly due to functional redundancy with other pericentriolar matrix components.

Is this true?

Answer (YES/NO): NO